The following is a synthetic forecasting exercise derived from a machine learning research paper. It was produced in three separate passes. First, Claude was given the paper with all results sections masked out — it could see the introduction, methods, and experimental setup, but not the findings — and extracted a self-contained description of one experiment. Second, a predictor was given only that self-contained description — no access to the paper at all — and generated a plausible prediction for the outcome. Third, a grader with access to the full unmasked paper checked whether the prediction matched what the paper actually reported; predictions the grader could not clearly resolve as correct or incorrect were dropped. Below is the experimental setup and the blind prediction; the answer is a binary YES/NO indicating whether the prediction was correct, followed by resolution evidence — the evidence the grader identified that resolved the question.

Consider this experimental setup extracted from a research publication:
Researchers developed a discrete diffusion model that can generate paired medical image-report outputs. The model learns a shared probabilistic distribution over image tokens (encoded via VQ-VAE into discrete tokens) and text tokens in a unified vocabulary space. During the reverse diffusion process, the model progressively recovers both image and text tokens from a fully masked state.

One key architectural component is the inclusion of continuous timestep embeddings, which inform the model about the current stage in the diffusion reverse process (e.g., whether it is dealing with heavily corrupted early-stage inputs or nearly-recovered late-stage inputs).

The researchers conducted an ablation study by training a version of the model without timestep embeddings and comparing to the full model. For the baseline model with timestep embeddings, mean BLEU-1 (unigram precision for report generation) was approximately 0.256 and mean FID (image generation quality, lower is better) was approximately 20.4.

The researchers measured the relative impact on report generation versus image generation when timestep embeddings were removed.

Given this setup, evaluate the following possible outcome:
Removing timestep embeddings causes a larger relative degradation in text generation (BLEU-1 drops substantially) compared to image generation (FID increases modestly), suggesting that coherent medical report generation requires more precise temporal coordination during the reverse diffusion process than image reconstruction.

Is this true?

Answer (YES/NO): NO